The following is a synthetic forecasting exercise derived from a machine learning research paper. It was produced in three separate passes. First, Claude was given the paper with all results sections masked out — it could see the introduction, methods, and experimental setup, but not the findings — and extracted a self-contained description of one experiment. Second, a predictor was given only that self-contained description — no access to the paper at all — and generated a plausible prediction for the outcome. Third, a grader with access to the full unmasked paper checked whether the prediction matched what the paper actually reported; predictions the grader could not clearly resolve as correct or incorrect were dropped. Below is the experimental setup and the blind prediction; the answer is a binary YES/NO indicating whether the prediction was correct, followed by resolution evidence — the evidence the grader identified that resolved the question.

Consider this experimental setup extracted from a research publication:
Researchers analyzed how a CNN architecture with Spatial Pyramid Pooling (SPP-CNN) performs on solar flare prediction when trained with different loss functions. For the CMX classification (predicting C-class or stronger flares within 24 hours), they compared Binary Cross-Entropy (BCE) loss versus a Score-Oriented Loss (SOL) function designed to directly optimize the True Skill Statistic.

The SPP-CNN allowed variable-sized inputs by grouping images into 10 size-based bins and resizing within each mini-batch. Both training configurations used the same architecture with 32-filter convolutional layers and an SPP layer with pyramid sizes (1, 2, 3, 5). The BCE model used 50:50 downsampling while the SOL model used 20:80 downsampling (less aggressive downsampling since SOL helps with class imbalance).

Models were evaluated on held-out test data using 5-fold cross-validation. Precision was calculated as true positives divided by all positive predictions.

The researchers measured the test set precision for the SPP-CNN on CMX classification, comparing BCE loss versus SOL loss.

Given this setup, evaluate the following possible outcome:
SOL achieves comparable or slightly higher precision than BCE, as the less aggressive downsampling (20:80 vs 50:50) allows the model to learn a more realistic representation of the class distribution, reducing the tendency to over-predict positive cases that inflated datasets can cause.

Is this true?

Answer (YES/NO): NO